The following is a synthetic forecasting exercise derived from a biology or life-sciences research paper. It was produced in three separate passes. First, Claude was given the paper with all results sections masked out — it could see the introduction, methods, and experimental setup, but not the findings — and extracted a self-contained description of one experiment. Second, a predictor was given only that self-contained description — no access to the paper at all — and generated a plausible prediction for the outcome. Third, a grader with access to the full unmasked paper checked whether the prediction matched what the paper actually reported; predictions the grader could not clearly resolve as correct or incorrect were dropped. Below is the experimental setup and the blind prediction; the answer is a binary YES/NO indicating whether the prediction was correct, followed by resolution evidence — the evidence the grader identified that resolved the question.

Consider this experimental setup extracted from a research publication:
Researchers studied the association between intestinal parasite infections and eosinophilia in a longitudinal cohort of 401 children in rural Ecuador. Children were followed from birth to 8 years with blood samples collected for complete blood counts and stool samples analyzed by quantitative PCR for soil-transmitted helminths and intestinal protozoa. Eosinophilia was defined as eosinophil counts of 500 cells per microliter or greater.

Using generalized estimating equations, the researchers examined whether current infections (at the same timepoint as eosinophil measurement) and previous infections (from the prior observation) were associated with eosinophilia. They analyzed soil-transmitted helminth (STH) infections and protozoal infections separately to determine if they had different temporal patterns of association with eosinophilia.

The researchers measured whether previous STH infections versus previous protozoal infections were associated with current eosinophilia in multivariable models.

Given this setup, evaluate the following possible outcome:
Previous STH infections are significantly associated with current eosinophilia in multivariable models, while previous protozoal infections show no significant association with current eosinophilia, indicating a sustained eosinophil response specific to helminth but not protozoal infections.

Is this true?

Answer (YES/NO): YES